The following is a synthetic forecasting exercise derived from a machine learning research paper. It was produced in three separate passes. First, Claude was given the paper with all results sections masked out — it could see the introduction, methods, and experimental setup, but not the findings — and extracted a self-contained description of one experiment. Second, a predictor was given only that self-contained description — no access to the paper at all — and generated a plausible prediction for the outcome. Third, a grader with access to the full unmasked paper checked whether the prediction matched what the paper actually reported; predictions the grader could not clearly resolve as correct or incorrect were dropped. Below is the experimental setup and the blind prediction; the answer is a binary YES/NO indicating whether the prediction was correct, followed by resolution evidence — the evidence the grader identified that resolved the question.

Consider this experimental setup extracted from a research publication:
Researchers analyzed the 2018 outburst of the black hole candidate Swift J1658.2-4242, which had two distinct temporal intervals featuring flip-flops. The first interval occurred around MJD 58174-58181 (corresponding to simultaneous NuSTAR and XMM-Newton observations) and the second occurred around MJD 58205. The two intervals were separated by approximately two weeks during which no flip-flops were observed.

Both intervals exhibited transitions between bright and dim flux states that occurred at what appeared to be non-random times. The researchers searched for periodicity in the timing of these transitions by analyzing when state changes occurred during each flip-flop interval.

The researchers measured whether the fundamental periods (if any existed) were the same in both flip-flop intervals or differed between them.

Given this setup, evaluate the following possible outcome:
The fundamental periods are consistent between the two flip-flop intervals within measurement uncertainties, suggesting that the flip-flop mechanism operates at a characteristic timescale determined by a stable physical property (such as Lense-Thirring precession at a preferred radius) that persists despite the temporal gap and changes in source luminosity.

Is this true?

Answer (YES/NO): NO